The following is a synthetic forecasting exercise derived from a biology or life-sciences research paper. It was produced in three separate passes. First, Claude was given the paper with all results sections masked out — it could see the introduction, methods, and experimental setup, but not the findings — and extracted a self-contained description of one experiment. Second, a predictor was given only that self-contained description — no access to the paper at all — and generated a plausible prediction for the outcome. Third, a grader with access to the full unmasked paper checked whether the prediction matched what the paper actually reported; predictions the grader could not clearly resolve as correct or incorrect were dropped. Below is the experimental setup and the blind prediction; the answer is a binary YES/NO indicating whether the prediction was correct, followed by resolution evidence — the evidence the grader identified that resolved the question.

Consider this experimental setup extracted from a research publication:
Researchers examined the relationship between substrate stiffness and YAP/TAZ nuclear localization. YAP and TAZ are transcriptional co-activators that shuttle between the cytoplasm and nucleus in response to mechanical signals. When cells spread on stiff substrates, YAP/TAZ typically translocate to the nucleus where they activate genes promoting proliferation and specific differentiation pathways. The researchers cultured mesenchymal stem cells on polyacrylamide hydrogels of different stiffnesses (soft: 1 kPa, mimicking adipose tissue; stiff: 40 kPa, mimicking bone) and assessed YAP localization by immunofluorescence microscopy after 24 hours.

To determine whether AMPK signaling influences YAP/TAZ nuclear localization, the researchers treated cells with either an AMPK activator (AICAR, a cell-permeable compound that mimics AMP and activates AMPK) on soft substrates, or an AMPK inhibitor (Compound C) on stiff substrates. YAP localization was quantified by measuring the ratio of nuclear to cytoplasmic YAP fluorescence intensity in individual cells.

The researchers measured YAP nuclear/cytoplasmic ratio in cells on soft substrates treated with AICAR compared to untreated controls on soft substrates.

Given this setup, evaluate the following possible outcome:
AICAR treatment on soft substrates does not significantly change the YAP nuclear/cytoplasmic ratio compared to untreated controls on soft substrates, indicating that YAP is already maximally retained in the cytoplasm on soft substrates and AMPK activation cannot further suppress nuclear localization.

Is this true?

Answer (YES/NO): NO